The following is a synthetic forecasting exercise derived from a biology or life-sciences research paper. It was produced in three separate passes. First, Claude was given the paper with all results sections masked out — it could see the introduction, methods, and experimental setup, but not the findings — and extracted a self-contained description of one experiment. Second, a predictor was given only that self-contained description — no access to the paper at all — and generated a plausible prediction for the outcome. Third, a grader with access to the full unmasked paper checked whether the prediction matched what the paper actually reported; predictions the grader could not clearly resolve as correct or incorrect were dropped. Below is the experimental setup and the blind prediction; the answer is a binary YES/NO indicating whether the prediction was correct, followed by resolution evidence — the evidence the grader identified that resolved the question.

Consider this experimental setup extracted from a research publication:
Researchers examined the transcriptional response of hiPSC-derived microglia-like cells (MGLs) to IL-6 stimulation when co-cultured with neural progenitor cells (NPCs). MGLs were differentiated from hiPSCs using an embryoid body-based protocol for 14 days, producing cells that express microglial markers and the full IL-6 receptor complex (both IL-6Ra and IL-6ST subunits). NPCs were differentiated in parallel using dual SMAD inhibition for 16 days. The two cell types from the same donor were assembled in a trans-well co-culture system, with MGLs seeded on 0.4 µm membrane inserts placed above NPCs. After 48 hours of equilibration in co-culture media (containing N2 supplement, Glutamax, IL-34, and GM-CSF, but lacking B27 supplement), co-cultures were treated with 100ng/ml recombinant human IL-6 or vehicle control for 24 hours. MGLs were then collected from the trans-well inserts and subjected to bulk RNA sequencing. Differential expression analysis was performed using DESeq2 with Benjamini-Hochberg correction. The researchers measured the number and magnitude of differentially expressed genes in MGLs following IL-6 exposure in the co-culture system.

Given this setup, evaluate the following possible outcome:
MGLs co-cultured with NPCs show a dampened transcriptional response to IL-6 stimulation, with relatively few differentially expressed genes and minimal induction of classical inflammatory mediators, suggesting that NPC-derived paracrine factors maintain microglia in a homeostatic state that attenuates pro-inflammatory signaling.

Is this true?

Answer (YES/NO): NO